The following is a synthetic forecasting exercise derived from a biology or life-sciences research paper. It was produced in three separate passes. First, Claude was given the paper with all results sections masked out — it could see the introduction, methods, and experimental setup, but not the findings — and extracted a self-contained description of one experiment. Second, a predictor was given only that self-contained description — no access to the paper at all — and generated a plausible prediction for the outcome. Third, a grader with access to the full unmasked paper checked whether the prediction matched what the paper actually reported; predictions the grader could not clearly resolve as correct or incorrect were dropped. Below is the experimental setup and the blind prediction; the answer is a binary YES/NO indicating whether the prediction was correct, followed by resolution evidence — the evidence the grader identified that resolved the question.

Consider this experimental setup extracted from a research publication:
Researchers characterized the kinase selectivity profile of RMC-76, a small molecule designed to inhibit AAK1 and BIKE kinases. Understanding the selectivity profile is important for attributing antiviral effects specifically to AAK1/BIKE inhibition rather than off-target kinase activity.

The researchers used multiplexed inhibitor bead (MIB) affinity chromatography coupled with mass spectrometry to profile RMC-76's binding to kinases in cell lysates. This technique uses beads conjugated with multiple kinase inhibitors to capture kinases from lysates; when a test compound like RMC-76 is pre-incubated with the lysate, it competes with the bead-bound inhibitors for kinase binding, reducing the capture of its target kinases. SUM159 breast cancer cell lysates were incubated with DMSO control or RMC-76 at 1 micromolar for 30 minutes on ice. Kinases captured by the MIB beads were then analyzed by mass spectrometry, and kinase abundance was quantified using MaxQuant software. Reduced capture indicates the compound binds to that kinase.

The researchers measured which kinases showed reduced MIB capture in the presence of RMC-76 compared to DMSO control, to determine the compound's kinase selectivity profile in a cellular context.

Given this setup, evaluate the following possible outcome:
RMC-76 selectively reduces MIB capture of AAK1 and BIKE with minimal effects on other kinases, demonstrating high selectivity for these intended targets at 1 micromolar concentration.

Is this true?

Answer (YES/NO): YES